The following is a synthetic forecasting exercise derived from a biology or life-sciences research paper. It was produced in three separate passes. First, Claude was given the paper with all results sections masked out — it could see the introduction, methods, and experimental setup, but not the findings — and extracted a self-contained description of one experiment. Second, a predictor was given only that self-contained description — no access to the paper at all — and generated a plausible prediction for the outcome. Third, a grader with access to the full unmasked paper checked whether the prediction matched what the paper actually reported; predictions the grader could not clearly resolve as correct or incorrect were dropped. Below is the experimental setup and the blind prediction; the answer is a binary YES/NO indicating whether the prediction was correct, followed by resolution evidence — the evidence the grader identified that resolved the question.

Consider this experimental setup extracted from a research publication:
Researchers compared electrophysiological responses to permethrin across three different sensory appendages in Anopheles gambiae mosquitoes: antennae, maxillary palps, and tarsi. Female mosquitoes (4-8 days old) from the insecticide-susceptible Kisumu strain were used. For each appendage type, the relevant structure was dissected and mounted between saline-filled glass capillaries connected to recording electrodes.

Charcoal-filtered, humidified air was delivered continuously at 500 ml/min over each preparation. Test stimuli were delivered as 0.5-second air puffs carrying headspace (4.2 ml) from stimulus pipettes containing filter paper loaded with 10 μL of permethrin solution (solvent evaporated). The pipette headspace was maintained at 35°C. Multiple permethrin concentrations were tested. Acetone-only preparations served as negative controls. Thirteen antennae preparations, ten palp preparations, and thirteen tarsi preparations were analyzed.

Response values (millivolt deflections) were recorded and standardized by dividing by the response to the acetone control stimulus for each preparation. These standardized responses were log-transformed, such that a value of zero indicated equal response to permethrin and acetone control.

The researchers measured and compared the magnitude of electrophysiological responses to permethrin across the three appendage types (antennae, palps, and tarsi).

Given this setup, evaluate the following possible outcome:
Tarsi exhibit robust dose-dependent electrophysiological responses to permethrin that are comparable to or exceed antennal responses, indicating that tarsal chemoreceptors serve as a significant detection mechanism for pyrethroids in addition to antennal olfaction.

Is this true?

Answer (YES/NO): NO